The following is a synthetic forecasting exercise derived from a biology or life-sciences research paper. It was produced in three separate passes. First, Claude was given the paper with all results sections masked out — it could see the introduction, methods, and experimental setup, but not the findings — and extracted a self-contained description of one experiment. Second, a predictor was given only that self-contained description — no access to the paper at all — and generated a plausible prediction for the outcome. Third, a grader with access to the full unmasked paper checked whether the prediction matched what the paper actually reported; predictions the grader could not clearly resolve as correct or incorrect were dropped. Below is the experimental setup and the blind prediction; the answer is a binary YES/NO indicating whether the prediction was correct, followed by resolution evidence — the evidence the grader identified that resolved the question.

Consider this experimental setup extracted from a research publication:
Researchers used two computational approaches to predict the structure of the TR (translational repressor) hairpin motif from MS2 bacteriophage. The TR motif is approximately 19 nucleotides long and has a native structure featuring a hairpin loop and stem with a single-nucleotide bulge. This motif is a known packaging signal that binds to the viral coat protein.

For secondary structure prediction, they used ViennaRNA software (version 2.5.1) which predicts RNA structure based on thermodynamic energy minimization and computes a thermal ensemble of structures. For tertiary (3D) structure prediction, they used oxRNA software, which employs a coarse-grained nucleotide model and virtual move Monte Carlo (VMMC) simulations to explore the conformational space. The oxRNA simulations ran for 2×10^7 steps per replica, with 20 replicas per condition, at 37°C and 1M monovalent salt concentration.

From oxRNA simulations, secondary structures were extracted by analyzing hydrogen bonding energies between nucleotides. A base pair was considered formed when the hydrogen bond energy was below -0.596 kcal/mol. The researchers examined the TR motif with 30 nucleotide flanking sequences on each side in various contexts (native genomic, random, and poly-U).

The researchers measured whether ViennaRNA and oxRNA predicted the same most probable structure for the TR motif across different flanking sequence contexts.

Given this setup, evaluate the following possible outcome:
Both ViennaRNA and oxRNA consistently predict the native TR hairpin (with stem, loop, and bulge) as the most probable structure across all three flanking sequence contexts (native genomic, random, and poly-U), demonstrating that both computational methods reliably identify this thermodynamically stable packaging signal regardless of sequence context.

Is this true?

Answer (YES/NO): NO